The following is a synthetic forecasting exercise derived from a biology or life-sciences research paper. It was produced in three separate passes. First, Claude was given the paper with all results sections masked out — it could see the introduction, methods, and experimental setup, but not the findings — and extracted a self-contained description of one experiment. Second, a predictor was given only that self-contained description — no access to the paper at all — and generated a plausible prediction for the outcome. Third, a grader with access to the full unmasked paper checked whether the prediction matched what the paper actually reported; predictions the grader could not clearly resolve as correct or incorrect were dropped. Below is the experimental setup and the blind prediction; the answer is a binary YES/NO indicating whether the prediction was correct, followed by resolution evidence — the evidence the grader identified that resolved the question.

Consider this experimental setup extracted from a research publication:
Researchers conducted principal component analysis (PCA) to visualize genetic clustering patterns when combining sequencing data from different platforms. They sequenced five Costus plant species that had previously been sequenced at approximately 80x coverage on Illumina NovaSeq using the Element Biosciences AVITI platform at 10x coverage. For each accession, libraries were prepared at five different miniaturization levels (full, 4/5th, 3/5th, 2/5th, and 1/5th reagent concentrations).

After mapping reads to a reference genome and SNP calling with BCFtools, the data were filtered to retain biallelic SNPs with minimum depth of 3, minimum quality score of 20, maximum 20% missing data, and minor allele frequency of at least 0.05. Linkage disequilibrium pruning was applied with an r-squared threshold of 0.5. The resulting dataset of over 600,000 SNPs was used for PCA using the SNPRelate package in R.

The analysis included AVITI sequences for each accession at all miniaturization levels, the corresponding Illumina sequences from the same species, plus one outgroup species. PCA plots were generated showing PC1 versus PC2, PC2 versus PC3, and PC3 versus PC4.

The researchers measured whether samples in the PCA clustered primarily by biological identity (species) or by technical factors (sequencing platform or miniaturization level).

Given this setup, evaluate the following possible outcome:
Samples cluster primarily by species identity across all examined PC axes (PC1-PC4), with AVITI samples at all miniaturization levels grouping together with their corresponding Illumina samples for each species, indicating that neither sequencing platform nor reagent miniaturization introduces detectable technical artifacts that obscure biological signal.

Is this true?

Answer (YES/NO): NO